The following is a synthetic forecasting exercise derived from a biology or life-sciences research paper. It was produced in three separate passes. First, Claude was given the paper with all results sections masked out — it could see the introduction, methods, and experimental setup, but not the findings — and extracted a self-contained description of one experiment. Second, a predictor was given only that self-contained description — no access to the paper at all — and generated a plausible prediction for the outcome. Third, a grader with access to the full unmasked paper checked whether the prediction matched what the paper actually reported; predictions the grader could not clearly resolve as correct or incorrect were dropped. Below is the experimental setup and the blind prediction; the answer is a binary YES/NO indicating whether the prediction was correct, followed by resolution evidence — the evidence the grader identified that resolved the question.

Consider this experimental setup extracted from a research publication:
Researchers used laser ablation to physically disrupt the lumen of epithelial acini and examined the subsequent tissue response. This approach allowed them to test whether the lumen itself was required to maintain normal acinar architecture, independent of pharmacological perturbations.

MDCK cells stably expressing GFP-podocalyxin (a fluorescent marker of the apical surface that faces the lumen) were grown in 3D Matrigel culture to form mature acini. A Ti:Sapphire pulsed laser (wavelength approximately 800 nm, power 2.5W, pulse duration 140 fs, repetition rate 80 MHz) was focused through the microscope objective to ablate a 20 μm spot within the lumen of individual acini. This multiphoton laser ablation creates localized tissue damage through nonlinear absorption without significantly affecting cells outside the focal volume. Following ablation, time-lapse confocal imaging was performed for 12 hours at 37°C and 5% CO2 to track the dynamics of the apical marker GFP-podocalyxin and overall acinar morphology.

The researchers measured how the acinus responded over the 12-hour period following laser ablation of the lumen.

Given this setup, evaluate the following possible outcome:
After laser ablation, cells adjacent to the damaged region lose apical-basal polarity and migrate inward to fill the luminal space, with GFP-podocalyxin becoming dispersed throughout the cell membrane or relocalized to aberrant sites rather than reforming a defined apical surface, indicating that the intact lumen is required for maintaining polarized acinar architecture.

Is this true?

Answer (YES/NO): NO